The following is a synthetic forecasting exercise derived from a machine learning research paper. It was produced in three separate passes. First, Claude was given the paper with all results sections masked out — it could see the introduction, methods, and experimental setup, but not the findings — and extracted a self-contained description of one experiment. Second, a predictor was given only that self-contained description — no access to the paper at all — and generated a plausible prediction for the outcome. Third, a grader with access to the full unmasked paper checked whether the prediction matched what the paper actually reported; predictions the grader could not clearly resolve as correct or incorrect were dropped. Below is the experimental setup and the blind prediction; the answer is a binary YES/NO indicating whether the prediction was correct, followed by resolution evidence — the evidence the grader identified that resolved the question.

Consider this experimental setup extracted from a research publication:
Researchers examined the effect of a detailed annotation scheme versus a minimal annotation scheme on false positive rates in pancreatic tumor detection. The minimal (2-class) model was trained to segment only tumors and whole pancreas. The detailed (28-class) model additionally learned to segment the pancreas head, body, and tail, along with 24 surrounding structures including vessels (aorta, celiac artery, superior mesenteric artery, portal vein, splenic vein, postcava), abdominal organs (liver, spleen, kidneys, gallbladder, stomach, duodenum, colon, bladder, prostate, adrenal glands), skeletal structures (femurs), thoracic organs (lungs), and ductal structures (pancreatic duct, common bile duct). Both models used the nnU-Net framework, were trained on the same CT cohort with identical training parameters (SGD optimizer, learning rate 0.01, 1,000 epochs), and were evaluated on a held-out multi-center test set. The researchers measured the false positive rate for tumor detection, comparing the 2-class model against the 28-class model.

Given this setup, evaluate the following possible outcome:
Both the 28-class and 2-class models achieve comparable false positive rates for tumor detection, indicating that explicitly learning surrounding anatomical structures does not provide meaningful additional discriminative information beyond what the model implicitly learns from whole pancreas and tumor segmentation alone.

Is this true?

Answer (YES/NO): NO